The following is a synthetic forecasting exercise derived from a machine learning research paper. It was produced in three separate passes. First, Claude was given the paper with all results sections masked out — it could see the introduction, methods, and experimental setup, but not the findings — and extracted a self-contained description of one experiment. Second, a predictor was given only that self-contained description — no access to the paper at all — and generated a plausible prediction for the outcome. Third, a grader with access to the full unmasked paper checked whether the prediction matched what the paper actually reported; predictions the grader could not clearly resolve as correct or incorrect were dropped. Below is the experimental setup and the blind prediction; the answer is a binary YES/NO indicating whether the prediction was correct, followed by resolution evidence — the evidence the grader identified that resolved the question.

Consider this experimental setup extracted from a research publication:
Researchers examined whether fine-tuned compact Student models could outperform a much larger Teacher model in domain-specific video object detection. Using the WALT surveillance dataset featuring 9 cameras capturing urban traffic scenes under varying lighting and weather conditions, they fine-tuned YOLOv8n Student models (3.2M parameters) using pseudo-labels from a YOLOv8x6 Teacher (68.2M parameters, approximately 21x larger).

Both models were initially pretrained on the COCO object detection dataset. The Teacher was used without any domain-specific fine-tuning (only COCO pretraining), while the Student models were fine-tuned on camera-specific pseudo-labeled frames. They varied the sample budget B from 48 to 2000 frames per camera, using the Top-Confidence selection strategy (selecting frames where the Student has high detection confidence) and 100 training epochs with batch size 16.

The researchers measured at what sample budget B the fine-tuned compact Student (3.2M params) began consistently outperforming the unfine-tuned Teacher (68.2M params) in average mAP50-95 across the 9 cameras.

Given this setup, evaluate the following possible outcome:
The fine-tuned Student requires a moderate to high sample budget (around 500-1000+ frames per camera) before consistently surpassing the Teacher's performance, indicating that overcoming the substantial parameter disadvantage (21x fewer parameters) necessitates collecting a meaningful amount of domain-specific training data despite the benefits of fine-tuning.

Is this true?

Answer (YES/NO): YES